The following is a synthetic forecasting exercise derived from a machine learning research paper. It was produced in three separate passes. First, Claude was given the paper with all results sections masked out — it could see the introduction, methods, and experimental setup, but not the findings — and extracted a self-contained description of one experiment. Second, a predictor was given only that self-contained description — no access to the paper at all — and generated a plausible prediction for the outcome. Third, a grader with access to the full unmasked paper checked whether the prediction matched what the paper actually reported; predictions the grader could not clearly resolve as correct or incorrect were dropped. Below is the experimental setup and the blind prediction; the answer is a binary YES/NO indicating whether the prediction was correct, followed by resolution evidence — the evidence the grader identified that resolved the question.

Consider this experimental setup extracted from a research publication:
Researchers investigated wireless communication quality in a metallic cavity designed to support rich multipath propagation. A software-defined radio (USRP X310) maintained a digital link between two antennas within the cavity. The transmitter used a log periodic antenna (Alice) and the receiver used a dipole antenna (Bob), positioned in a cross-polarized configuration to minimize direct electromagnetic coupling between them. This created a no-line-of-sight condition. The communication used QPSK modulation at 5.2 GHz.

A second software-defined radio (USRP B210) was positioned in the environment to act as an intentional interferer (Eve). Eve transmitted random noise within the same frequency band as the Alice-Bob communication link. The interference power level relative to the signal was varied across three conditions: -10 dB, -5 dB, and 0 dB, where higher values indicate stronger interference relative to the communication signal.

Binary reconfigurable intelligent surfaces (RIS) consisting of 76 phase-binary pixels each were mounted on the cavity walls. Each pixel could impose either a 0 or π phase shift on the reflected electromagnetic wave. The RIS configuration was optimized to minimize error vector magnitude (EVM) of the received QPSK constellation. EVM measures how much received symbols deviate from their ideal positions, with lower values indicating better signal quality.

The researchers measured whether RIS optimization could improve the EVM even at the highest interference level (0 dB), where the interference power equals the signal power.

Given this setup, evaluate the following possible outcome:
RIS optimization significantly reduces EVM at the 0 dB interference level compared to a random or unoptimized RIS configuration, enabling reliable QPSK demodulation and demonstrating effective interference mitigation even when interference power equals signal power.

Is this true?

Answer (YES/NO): YES